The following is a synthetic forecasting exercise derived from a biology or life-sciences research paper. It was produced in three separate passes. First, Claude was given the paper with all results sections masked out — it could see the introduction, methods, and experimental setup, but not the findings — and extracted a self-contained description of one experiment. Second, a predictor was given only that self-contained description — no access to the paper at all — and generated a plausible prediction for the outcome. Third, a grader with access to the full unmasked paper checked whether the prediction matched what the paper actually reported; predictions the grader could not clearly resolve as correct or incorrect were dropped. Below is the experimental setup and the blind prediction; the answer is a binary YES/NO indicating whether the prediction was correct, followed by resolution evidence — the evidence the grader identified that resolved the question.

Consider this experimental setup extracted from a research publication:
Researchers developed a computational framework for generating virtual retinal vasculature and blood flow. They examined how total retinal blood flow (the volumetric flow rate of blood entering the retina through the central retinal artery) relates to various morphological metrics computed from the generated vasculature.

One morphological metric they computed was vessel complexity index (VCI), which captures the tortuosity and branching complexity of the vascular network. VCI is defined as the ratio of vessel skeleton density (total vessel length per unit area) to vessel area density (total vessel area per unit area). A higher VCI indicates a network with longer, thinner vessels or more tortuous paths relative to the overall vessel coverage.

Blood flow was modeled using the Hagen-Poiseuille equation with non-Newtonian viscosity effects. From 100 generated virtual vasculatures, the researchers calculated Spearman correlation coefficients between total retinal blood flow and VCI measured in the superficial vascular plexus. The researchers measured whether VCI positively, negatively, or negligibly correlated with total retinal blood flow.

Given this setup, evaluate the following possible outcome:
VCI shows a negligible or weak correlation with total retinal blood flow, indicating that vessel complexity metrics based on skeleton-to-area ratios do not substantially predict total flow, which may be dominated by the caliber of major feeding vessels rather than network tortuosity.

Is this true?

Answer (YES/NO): NO